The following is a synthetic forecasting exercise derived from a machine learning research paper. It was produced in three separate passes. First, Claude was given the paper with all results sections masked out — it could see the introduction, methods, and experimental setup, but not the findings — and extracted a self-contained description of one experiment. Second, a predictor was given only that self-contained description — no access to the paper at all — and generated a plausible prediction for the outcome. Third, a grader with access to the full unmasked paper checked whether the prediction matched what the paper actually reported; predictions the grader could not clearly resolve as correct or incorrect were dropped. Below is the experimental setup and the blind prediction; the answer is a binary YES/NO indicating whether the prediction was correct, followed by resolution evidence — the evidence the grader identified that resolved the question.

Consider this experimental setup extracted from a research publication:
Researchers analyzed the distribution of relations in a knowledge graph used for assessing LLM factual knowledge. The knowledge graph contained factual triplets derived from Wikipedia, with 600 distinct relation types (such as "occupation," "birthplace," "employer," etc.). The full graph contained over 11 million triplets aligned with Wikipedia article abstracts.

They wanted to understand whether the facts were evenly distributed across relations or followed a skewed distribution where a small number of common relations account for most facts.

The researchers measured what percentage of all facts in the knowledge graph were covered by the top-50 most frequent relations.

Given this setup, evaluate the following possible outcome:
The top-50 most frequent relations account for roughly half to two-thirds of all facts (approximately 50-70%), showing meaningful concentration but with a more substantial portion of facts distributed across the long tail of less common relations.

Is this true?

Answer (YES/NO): NO